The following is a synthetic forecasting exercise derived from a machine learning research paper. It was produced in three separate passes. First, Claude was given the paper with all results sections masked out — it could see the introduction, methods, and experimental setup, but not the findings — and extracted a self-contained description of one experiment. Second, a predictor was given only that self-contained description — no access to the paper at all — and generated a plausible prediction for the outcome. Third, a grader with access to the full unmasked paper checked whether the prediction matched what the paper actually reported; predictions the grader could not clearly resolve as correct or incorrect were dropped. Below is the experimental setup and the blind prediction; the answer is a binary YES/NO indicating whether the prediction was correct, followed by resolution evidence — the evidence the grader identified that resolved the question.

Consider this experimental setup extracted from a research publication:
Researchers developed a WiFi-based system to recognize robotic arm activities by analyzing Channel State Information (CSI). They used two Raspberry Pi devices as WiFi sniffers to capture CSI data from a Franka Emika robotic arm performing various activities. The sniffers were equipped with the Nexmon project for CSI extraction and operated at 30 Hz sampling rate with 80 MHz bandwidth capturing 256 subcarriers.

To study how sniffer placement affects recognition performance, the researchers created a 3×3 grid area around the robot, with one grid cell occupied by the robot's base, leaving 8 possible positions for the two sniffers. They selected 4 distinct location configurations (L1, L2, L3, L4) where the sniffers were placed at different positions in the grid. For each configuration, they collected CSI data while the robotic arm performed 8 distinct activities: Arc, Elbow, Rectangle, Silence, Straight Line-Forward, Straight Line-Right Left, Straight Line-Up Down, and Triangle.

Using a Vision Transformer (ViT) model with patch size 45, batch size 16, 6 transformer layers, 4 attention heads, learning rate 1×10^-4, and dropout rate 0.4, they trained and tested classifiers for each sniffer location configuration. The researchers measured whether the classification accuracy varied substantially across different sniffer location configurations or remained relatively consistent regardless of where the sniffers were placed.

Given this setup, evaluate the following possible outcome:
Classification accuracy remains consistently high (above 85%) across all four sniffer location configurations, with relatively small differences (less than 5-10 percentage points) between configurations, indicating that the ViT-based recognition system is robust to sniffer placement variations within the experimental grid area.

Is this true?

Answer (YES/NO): NO